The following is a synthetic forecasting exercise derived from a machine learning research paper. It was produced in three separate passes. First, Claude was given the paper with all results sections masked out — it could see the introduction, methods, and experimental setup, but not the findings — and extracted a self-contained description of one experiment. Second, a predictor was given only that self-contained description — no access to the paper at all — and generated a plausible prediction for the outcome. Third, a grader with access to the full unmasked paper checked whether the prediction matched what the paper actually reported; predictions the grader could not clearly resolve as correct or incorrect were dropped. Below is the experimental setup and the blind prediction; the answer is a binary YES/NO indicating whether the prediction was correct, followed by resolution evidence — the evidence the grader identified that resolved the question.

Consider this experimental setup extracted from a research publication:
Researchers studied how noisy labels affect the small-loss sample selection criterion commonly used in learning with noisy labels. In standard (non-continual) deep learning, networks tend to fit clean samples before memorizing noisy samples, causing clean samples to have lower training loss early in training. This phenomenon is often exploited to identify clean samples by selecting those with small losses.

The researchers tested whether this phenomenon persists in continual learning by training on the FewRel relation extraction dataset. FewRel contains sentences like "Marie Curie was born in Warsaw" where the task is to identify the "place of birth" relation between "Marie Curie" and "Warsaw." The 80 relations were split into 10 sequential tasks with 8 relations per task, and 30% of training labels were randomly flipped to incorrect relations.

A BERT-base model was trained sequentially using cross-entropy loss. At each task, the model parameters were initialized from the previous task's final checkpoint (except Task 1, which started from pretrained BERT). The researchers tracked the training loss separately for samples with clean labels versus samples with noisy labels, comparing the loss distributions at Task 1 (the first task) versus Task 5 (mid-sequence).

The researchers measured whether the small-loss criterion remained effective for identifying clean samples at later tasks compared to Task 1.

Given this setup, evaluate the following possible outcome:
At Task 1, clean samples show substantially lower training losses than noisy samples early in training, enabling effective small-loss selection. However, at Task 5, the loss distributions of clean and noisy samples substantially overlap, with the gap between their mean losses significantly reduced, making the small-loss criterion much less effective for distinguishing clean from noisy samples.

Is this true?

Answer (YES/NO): YES